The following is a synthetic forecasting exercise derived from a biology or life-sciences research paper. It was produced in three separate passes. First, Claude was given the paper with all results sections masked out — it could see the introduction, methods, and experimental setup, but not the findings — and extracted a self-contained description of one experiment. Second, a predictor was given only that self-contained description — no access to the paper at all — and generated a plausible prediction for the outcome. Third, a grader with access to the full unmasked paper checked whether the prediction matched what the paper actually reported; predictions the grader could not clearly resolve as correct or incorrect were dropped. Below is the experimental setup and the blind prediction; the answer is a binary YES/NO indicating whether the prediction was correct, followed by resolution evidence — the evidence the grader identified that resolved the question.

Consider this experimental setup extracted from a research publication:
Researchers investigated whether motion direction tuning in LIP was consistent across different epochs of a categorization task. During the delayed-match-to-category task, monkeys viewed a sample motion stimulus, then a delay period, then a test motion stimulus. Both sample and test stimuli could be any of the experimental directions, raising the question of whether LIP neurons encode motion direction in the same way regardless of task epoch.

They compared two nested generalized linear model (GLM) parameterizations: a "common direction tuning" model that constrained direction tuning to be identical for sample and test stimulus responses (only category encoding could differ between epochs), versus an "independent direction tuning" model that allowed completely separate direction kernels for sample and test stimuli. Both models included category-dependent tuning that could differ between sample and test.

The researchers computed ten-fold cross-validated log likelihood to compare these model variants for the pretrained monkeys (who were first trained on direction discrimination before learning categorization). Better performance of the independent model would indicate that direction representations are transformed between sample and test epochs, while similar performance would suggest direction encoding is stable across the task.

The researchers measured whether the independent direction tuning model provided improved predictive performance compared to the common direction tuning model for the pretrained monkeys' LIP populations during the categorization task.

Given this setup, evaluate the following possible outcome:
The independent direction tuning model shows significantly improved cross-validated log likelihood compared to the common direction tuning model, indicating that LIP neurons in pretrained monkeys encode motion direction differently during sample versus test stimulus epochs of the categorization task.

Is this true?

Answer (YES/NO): NO